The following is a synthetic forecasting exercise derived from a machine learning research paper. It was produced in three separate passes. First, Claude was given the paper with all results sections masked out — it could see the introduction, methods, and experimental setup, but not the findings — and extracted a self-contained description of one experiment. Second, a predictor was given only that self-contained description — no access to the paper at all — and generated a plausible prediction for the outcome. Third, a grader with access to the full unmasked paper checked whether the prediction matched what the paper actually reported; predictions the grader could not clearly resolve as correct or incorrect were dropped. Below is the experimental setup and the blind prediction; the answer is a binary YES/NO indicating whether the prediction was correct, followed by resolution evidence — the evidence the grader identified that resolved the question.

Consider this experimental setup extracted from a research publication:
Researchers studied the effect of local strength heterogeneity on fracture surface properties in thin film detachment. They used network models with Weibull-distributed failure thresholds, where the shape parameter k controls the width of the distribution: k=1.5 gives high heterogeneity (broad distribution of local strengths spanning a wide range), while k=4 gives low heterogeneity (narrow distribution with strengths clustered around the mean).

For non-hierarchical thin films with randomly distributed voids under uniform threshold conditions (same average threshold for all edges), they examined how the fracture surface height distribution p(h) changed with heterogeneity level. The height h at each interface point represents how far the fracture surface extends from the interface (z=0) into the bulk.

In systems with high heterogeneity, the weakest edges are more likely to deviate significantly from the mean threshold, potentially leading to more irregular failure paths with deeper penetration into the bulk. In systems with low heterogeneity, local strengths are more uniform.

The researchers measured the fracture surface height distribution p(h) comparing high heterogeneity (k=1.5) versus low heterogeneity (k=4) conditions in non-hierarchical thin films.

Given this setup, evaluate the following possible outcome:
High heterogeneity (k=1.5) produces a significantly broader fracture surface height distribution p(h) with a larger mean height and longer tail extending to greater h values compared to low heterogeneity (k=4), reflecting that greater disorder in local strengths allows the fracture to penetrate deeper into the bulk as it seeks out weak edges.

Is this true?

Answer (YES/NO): NO